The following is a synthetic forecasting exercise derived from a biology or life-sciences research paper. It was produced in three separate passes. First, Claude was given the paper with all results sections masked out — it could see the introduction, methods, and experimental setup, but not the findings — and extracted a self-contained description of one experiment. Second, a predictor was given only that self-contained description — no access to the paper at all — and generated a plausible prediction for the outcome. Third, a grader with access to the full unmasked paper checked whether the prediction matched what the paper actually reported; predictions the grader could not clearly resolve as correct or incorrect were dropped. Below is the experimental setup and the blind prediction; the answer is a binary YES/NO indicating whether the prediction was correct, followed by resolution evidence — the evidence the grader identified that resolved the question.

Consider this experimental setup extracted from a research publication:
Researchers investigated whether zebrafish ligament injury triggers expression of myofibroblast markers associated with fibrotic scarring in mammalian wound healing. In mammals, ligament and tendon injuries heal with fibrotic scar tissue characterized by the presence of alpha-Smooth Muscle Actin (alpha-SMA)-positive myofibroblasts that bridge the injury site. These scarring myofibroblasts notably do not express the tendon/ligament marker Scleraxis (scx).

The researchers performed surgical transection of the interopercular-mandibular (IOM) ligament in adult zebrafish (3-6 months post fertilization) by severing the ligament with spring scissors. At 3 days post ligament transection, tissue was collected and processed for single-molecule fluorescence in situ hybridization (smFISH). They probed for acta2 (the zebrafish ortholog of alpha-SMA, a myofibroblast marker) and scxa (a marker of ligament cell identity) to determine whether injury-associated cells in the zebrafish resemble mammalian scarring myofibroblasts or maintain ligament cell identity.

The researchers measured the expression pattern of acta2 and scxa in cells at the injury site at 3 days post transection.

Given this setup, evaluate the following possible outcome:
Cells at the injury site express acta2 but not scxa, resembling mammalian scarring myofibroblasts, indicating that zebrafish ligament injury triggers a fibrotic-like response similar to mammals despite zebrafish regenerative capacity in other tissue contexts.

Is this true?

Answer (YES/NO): NO